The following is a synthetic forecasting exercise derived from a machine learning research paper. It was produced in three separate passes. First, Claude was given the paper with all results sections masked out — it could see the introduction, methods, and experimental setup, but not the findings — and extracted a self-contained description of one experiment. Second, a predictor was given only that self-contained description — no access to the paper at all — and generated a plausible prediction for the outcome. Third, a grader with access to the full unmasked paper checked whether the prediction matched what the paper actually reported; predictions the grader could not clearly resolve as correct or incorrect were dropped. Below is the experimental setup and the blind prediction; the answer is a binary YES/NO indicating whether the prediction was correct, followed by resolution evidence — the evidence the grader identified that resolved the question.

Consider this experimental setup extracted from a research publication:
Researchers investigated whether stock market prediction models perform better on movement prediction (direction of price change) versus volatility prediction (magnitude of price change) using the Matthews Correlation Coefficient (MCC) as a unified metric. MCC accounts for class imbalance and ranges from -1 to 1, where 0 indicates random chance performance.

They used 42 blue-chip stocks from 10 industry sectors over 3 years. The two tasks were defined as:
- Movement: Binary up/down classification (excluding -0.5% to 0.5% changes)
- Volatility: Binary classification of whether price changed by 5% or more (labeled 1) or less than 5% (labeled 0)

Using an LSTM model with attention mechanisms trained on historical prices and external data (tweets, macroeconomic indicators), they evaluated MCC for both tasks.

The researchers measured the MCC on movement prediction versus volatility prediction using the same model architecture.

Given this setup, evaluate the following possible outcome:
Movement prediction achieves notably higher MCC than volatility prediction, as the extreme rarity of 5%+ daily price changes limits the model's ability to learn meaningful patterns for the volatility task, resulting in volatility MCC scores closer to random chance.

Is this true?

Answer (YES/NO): NO